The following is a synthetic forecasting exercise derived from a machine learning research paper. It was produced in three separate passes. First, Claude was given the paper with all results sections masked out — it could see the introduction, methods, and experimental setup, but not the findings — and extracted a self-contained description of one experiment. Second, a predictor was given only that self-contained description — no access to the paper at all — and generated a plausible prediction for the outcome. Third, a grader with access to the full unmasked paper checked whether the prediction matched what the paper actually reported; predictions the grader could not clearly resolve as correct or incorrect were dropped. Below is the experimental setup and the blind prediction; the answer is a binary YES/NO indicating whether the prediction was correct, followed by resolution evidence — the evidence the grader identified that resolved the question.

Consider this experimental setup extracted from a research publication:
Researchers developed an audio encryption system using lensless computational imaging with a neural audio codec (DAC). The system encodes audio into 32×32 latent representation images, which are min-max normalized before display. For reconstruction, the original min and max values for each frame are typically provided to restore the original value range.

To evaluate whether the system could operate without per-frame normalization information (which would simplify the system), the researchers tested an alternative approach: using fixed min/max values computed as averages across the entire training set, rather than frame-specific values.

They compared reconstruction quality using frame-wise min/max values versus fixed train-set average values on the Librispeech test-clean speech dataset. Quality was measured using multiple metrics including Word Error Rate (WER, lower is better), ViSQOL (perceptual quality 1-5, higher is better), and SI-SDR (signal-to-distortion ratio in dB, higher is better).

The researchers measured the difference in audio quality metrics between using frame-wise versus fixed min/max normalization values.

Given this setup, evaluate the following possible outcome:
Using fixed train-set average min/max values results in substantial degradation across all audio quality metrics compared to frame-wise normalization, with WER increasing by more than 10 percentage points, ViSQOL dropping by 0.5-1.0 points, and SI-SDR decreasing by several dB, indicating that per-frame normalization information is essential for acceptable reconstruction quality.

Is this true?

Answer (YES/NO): NO